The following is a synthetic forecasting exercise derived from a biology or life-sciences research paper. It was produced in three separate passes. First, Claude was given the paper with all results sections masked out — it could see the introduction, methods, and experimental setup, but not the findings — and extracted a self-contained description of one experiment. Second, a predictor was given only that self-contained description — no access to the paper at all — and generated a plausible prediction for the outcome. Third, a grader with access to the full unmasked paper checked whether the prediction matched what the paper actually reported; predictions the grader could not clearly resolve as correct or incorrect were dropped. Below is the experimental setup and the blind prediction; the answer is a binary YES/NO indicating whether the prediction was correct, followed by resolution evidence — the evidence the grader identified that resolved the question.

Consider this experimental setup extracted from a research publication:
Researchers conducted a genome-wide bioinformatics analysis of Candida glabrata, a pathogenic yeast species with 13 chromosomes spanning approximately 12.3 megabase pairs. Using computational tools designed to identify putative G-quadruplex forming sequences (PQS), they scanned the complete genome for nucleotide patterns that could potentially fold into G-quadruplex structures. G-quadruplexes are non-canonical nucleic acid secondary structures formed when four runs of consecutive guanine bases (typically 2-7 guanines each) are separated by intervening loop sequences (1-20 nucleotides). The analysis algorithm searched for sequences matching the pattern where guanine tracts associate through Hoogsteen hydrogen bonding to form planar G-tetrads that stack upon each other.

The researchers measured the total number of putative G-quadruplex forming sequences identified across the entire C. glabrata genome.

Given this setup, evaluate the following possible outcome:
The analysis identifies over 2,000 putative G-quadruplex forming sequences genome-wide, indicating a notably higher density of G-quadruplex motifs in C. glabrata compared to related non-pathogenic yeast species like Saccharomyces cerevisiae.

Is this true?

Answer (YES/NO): NO